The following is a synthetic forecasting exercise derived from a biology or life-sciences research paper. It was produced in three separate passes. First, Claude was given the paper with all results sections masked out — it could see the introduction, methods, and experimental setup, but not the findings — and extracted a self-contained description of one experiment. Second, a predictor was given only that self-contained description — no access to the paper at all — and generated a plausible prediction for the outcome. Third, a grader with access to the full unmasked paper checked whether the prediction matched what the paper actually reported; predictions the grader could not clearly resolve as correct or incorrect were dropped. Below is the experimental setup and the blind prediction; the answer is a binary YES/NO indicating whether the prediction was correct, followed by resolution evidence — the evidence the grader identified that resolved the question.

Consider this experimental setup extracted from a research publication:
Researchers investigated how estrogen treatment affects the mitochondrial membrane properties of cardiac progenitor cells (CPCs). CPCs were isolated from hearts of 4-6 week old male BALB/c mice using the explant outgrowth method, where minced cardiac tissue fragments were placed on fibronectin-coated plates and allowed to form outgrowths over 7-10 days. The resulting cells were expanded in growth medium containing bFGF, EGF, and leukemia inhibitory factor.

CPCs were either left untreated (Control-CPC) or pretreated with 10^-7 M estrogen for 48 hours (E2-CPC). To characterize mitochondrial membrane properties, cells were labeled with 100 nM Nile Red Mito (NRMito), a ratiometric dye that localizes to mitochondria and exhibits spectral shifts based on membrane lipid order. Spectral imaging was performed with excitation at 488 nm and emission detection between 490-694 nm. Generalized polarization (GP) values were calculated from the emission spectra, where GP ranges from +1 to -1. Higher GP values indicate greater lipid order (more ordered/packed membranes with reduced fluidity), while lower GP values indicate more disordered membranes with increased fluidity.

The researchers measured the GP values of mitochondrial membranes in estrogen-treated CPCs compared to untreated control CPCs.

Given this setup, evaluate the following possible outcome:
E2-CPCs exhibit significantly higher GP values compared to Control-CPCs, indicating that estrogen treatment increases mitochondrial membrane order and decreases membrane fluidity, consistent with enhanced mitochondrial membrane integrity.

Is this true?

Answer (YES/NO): NO